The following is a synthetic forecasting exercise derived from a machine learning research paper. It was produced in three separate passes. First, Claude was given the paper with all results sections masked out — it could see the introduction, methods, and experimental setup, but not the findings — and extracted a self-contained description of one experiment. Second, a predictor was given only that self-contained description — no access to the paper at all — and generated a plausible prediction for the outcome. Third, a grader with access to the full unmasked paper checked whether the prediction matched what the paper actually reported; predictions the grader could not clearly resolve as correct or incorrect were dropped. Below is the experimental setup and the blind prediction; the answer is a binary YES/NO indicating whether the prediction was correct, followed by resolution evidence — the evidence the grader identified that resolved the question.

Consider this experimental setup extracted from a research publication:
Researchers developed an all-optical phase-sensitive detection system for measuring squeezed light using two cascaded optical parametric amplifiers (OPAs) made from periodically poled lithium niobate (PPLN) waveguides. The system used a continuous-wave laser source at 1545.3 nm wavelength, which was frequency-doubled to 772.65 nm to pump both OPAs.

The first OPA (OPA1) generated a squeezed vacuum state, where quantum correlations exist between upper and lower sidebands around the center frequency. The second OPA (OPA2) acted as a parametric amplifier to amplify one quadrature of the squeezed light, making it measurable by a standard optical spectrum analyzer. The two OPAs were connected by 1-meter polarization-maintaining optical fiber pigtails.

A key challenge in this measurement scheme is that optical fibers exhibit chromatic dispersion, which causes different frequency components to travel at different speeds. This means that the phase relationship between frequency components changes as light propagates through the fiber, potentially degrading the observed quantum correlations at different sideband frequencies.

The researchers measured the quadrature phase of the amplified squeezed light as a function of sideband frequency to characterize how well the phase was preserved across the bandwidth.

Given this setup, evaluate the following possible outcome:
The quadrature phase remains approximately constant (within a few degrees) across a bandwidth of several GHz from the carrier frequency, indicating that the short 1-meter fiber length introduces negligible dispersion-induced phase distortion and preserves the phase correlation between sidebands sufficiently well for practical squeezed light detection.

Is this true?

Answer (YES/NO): NO